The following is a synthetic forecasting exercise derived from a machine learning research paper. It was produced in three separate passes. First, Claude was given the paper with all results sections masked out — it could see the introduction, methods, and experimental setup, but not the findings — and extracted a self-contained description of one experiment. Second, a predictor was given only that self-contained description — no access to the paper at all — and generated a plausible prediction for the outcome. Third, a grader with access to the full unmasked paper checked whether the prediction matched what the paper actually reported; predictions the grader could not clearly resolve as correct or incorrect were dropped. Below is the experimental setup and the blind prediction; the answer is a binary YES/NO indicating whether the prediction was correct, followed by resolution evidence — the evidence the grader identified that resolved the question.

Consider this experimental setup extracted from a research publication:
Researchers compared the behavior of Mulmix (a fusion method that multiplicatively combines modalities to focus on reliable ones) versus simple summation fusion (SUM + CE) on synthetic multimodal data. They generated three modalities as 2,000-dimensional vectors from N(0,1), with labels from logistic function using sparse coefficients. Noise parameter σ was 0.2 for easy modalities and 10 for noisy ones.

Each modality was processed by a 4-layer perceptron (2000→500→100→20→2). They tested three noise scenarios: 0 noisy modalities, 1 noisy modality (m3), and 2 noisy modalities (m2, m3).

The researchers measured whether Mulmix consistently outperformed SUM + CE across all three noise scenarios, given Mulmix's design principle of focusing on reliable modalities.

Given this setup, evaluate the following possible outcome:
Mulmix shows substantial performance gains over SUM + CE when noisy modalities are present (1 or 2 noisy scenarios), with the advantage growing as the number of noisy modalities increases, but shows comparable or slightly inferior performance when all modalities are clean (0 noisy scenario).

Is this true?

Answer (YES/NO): NO